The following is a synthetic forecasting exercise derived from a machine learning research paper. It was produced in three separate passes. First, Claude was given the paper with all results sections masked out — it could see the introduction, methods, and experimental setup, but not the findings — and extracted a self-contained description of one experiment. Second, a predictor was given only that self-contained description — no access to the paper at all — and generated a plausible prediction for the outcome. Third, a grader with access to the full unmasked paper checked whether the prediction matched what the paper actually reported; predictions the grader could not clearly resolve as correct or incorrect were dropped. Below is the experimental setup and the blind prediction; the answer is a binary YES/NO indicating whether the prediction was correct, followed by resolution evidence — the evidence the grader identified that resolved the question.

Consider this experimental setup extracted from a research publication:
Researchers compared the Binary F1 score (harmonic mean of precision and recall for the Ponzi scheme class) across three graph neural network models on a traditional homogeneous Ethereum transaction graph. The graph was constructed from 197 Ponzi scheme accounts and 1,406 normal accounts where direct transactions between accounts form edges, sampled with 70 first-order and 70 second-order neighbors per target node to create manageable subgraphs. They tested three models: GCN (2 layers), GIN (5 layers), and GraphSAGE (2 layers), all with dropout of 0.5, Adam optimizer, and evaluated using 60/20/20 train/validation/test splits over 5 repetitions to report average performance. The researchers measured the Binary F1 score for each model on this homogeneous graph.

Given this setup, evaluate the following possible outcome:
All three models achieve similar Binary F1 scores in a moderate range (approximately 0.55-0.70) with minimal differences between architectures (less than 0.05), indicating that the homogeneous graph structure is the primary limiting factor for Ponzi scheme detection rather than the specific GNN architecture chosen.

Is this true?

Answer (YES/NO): NO